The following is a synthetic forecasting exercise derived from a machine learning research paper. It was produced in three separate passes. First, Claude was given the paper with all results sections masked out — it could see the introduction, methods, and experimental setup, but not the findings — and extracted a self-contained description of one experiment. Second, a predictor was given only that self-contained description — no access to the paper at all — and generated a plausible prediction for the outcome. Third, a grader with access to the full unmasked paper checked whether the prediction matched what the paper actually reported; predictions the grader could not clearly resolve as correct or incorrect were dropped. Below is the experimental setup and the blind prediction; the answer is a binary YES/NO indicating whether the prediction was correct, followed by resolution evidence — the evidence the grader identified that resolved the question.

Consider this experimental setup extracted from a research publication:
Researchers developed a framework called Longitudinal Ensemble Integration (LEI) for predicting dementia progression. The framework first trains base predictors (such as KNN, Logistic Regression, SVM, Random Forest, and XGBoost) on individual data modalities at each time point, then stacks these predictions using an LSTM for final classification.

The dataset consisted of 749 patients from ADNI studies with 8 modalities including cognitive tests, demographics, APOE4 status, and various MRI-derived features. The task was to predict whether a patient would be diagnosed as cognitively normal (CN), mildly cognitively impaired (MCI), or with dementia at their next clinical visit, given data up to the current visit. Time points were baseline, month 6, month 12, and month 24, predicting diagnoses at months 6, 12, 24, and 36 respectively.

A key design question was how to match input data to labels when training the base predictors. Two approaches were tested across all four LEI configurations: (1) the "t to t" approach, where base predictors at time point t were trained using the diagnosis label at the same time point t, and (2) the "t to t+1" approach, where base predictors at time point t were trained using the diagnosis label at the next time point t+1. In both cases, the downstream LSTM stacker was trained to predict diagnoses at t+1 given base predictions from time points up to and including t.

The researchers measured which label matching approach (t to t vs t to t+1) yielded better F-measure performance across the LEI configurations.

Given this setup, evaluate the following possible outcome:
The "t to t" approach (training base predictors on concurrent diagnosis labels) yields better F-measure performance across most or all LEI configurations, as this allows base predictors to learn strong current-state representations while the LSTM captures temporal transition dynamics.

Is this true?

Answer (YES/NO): YES